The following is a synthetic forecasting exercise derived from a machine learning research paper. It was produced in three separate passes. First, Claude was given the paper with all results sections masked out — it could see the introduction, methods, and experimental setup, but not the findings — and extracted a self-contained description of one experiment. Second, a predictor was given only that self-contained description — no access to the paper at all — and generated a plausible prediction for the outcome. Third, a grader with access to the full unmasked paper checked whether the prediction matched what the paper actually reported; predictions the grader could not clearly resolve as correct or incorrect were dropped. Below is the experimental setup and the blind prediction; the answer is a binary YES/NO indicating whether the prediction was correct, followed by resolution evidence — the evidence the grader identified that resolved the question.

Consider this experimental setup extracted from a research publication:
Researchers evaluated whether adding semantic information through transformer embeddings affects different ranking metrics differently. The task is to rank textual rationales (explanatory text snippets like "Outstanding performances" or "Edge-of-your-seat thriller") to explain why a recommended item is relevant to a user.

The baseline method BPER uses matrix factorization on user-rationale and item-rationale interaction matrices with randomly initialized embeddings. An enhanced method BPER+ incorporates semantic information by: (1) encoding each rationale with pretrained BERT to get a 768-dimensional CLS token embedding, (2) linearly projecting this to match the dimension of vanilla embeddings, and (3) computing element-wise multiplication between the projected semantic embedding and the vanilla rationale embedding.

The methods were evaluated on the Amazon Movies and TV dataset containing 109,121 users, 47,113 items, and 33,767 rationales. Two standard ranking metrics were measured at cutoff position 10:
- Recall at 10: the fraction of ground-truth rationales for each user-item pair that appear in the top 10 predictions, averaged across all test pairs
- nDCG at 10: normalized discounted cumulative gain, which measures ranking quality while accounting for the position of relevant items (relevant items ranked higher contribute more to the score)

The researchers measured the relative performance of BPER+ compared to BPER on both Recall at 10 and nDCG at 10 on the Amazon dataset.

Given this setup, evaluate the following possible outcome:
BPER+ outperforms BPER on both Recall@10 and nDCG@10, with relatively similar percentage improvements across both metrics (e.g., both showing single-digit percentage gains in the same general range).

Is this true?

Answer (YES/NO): NO